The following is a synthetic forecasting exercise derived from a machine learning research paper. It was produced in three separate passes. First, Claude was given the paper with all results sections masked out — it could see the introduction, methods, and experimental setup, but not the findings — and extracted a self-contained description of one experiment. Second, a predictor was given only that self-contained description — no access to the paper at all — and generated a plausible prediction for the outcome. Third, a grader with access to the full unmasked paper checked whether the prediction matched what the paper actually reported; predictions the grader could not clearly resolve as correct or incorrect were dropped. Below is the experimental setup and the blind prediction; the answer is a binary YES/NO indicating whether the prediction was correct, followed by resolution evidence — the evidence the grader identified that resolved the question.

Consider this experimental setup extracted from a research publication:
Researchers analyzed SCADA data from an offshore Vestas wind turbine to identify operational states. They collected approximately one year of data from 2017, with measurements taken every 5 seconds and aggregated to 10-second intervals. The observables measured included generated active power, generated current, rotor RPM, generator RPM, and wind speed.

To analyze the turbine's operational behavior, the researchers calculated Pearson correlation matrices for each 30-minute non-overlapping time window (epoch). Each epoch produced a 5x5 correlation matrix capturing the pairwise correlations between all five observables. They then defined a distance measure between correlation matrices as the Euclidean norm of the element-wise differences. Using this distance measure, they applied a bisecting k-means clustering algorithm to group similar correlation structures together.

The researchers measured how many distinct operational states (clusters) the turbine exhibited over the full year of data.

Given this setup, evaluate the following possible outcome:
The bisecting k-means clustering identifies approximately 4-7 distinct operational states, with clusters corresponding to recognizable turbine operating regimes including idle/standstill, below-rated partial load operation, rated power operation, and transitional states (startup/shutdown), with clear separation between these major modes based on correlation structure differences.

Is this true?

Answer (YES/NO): NO